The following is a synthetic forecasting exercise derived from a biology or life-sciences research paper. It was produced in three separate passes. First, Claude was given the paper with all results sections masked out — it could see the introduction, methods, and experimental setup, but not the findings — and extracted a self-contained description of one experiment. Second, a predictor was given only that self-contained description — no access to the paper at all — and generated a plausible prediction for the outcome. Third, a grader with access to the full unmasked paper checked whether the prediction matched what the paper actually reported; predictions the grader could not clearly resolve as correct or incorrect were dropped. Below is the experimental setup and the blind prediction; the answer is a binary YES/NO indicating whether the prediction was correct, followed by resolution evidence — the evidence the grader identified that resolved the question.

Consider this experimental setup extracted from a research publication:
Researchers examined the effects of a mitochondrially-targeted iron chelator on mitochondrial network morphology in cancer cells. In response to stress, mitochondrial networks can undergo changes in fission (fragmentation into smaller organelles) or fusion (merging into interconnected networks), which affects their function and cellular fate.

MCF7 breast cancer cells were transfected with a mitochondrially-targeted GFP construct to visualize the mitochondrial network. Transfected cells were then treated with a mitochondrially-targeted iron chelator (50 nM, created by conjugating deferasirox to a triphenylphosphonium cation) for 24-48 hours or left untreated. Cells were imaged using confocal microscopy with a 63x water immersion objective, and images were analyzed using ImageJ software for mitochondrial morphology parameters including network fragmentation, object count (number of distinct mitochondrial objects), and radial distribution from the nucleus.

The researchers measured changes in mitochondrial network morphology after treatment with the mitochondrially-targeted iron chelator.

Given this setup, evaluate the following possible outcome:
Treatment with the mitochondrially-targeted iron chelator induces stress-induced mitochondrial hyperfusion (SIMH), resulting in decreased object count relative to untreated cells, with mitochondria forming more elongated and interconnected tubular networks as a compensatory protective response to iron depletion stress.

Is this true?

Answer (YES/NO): NO